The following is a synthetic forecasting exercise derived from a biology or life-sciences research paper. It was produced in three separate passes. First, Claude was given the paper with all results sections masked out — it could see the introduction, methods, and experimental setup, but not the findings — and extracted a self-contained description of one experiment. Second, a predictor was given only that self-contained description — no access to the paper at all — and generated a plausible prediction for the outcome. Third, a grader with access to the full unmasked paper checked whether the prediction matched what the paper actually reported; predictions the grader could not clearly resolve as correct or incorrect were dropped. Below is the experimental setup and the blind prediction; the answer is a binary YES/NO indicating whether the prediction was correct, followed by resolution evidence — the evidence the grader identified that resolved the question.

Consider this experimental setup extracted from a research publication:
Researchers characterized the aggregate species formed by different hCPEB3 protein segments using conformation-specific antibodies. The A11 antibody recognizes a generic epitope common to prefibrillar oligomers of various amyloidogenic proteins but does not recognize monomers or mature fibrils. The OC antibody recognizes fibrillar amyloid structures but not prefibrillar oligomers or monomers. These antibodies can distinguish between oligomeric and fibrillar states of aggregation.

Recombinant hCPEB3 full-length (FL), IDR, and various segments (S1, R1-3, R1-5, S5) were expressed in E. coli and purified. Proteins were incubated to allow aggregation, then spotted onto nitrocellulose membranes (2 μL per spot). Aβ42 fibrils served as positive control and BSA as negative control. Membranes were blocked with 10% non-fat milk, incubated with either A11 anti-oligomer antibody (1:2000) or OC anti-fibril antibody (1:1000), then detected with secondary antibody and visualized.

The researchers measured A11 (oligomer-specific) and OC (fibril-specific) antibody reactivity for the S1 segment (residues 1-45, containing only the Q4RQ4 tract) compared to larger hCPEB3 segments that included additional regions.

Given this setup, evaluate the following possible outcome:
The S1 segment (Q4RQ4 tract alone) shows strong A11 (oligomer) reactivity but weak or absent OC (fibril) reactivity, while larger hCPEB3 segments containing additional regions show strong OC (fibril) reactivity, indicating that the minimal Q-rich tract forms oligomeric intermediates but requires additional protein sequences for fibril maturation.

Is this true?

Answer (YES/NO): NO